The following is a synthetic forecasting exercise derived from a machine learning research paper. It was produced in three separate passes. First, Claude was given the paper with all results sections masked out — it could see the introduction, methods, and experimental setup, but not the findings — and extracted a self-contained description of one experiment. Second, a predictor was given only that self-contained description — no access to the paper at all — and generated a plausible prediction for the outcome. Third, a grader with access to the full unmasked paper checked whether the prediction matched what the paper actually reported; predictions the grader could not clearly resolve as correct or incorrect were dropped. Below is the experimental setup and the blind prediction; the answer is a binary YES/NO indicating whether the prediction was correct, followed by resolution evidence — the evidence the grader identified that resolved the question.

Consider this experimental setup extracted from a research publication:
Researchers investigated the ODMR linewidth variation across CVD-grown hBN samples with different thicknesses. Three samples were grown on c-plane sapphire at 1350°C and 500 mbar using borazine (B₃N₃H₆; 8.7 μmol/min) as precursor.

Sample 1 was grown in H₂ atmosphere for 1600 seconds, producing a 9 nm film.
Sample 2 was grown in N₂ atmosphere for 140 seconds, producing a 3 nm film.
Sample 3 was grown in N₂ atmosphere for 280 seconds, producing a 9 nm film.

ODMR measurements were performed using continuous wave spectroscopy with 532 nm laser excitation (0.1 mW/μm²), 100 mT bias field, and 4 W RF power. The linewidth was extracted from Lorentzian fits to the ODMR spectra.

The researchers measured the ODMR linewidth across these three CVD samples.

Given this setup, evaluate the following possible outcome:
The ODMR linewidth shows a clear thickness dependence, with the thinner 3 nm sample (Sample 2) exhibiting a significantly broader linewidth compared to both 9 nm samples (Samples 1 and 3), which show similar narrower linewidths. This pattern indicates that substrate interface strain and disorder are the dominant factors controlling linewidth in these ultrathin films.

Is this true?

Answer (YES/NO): NO